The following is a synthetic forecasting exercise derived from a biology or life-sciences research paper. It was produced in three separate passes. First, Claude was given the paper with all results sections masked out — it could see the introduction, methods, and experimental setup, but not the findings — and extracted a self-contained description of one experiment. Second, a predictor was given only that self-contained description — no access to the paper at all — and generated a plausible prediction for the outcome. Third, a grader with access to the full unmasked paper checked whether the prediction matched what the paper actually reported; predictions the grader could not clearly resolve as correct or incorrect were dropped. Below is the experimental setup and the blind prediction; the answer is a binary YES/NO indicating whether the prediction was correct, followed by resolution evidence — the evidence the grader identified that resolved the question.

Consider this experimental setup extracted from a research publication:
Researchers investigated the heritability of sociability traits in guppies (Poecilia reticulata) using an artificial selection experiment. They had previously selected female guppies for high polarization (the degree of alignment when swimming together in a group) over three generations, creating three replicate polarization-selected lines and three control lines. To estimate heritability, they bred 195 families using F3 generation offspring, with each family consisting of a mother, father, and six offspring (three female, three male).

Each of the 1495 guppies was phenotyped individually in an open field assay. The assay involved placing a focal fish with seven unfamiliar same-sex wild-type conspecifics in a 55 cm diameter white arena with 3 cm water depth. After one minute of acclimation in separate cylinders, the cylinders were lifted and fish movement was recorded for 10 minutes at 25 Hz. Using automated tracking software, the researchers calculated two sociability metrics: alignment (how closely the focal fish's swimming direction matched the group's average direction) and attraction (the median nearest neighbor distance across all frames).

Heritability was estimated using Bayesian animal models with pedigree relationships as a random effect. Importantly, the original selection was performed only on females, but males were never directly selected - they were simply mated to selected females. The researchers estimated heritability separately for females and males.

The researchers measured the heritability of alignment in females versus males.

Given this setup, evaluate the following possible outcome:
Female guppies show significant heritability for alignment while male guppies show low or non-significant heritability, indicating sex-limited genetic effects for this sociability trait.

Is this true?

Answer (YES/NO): YES